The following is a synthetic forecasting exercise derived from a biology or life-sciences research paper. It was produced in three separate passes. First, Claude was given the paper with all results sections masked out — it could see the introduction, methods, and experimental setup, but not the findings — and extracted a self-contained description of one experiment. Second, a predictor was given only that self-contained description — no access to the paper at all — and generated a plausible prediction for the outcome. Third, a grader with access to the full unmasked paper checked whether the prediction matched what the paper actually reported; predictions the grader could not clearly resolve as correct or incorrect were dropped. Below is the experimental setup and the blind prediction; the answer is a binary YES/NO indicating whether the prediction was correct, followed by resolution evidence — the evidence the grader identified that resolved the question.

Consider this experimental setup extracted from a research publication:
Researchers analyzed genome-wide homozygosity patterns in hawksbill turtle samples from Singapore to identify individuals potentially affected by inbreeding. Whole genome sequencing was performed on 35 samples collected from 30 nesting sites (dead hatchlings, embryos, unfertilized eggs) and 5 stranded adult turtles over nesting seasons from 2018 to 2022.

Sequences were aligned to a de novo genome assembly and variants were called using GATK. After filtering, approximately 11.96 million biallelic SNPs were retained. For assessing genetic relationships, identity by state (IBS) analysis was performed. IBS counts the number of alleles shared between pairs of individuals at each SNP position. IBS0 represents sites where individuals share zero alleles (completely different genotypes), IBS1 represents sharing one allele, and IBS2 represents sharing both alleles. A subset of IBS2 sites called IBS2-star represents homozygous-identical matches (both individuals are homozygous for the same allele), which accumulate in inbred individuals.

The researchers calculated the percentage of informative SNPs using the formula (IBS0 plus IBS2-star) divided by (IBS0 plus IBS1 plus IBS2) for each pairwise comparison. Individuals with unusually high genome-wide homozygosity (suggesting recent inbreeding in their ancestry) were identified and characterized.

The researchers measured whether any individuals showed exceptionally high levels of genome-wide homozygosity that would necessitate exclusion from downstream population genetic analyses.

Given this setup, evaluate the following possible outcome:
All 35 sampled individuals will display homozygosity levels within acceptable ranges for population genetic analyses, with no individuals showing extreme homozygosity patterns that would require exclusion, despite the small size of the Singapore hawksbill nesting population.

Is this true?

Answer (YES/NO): NO